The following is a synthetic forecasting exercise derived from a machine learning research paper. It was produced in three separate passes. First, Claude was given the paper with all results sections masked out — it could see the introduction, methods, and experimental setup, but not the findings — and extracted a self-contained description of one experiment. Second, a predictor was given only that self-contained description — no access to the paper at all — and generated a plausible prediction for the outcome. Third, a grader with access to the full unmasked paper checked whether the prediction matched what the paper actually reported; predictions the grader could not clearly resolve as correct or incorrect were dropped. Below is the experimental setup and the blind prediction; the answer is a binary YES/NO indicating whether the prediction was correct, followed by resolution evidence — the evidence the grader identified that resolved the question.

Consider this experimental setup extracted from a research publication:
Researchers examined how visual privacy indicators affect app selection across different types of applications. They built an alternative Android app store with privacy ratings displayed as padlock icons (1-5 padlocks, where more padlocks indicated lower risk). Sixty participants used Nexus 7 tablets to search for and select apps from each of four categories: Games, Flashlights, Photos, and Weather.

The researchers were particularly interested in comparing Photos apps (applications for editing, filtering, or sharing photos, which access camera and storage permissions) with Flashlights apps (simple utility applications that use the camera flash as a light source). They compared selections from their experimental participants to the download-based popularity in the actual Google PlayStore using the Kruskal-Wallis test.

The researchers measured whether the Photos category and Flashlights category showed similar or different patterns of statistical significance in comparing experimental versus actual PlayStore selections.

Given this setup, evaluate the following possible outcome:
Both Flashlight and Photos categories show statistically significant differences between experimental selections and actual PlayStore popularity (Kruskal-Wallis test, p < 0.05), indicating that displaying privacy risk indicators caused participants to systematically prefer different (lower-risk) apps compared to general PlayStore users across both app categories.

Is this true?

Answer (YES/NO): NO